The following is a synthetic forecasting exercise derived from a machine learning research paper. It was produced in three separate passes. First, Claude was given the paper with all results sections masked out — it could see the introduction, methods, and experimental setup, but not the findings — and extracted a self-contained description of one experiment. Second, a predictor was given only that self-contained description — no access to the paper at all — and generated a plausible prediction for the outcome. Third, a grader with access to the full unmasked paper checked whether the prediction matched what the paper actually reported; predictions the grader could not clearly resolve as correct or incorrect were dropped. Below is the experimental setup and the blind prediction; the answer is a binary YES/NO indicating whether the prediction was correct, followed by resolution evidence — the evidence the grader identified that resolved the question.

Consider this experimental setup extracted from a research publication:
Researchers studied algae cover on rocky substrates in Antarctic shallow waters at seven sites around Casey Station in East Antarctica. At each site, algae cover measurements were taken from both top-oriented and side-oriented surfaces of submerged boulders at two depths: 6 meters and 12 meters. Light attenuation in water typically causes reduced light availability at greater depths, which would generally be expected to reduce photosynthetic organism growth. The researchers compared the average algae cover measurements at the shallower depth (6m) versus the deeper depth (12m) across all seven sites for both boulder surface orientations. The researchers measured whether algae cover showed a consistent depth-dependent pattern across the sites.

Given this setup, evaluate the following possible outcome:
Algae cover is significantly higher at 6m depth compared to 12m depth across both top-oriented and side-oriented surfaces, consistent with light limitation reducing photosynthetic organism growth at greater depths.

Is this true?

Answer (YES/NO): NO